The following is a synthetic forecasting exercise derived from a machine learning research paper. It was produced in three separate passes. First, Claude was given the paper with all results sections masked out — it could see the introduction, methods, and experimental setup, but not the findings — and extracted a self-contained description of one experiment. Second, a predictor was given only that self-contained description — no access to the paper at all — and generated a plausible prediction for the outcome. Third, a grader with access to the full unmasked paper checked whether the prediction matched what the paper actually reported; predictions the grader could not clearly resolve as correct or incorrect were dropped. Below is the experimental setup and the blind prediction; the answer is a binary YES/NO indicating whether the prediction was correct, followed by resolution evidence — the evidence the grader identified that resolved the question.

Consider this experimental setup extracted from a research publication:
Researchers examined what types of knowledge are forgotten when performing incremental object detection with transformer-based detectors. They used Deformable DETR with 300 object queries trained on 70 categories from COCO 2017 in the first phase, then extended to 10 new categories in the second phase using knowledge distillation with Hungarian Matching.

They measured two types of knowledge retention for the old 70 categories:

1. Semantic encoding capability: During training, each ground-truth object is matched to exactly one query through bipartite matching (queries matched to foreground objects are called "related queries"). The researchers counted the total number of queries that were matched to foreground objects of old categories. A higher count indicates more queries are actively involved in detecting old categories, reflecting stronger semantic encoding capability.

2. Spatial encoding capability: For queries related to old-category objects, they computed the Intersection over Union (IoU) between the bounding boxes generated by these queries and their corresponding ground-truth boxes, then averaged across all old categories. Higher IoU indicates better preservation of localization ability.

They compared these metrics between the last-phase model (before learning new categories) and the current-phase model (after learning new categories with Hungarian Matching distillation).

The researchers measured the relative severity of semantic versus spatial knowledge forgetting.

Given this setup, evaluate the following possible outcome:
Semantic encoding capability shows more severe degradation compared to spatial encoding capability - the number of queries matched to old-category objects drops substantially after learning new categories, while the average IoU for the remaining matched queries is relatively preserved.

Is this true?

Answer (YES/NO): YES